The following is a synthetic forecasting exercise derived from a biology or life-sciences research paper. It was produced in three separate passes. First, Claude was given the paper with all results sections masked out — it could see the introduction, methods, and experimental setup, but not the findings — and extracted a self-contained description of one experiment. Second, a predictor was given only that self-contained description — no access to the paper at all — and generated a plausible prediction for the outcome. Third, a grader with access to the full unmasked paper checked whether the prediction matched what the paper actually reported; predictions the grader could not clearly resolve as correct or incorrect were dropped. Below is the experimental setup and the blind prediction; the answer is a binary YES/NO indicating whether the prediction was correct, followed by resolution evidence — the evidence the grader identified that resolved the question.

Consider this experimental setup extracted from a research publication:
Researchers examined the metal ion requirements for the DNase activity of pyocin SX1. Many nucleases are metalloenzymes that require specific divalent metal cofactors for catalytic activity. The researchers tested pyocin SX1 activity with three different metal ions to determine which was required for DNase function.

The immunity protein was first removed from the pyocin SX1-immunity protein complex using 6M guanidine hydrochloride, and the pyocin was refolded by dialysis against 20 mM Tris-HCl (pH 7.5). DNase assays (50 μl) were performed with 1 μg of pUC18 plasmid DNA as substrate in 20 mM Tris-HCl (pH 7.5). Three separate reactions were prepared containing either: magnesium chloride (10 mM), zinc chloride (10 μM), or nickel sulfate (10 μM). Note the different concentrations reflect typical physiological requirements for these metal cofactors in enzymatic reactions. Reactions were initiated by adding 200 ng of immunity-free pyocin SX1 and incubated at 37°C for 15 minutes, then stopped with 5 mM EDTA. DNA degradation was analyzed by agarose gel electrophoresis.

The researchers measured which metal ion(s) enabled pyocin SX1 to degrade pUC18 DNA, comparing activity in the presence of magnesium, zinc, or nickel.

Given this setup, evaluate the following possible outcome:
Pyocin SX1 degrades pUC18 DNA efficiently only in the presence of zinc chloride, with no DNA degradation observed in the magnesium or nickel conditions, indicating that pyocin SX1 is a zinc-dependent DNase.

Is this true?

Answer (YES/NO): NO